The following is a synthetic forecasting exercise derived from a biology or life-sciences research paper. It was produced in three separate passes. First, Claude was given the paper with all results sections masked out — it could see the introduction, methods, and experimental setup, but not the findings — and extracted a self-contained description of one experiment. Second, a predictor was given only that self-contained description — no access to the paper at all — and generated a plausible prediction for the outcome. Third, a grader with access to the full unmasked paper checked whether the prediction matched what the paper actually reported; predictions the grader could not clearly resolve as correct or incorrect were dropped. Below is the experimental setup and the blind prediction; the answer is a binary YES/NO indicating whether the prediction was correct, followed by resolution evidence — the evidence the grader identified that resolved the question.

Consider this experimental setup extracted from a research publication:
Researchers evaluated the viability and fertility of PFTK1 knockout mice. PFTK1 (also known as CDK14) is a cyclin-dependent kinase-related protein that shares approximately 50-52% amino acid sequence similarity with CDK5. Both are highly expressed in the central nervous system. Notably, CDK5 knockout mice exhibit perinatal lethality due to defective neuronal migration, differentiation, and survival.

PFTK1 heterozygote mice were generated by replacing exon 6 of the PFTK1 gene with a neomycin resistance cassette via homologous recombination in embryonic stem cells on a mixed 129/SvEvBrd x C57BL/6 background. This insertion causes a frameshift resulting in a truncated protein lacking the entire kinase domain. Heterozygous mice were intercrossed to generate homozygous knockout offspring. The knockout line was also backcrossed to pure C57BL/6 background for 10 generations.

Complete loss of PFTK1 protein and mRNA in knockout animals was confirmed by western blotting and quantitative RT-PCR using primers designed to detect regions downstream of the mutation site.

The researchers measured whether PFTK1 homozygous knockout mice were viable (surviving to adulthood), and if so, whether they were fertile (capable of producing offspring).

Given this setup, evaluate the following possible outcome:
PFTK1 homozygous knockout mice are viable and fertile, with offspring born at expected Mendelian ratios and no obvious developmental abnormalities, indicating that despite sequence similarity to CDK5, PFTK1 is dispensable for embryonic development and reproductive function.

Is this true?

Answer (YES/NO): YES